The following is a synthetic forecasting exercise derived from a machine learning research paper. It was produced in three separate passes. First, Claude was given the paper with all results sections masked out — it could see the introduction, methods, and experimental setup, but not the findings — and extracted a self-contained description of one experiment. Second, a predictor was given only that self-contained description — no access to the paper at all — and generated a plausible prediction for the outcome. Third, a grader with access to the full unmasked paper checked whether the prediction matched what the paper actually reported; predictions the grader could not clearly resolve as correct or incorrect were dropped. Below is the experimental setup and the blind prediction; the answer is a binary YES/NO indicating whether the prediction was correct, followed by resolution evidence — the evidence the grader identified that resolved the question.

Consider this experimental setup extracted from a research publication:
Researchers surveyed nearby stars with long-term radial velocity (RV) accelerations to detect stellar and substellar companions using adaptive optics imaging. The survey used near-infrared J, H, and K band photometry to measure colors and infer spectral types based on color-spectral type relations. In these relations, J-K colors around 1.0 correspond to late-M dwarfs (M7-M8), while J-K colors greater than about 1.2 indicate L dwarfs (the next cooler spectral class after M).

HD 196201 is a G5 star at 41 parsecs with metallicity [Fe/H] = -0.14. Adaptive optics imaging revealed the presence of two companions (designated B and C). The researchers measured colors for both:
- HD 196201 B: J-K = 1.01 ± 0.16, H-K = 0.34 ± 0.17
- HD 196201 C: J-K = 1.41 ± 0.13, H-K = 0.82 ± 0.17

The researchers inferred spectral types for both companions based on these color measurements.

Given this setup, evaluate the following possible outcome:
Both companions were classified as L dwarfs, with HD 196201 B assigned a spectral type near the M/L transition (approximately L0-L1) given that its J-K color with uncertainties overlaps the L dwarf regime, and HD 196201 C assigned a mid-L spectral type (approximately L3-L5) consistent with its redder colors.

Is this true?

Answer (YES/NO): NO